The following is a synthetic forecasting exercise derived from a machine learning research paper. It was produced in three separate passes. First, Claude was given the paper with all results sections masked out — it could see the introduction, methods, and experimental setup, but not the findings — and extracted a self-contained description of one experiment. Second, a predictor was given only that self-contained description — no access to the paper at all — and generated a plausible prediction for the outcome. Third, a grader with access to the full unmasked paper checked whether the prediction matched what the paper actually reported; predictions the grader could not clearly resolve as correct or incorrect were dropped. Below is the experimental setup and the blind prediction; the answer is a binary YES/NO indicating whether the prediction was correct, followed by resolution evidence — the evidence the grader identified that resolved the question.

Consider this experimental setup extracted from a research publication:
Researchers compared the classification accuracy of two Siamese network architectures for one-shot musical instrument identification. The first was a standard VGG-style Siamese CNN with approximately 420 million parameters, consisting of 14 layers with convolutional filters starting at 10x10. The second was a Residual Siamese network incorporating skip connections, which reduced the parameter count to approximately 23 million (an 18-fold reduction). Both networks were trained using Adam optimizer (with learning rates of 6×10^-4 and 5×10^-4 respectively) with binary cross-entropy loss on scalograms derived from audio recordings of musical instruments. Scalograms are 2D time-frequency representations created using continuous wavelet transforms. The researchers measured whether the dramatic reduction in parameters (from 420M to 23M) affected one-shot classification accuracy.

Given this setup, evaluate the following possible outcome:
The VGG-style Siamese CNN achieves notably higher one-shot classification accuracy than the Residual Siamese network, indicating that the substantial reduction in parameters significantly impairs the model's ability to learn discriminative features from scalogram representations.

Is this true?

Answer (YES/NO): NO